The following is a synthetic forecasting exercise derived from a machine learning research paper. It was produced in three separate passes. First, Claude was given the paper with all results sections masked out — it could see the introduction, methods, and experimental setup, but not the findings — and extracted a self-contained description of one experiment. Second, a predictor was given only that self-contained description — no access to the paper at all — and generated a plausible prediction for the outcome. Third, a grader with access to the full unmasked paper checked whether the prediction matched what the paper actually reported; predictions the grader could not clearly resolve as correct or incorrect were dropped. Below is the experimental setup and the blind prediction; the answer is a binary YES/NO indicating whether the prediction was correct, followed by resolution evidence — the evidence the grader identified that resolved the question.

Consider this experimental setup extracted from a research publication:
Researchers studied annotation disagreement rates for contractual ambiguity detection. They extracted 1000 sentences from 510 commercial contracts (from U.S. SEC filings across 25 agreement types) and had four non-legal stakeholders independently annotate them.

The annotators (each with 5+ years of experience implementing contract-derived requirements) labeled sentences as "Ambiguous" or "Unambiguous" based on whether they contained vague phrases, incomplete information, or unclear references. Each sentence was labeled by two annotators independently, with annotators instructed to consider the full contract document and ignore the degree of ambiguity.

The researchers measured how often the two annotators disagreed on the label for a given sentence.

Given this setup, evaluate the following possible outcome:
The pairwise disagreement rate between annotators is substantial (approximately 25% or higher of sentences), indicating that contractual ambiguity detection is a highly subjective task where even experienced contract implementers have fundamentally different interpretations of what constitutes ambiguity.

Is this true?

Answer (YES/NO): NO